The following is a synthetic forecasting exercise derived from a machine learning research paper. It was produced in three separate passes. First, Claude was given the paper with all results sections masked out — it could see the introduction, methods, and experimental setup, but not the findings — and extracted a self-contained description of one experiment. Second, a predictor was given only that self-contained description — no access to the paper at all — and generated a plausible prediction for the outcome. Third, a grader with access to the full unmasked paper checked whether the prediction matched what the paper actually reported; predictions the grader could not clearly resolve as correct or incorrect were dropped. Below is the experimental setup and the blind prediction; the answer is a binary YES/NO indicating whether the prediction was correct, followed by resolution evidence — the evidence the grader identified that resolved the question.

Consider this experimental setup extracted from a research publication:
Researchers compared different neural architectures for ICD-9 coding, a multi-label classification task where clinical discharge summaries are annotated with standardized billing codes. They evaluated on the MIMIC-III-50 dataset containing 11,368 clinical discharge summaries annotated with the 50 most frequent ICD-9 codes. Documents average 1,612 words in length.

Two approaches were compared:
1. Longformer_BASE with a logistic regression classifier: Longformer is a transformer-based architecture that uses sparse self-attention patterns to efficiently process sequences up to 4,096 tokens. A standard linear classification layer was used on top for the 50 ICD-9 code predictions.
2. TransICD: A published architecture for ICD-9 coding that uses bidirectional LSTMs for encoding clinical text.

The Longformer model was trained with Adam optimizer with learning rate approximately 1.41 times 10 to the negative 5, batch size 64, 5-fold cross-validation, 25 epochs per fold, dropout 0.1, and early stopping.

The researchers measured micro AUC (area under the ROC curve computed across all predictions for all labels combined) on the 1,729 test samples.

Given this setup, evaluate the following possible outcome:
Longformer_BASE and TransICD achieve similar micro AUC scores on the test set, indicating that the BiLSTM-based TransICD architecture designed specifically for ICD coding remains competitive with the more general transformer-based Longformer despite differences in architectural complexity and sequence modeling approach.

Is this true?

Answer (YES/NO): NO